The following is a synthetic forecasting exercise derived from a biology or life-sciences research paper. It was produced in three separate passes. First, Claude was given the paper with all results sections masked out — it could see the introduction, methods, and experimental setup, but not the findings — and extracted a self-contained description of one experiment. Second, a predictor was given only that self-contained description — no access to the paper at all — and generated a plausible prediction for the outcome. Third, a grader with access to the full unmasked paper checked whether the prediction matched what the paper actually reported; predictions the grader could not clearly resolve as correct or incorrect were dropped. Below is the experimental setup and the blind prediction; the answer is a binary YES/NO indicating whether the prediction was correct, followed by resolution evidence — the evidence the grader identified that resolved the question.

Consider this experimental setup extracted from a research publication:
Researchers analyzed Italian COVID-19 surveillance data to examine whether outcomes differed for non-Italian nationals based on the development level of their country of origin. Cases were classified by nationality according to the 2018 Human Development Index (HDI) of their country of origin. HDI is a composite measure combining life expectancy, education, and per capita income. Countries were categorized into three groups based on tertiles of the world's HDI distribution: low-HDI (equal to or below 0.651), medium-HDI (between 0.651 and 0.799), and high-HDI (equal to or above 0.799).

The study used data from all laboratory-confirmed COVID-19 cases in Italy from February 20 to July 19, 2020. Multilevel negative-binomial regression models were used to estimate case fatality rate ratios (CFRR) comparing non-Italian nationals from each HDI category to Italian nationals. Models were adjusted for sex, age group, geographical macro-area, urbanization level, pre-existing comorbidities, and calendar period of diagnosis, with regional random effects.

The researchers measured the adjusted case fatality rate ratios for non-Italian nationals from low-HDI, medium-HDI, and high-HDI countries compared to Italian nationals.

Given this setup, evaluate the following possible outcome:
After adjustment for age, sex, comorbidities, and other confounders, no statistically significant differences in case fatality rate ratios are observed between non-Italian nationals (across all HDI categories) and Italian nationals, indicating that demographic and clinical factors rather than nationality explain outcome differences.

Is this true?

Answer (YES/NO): NO